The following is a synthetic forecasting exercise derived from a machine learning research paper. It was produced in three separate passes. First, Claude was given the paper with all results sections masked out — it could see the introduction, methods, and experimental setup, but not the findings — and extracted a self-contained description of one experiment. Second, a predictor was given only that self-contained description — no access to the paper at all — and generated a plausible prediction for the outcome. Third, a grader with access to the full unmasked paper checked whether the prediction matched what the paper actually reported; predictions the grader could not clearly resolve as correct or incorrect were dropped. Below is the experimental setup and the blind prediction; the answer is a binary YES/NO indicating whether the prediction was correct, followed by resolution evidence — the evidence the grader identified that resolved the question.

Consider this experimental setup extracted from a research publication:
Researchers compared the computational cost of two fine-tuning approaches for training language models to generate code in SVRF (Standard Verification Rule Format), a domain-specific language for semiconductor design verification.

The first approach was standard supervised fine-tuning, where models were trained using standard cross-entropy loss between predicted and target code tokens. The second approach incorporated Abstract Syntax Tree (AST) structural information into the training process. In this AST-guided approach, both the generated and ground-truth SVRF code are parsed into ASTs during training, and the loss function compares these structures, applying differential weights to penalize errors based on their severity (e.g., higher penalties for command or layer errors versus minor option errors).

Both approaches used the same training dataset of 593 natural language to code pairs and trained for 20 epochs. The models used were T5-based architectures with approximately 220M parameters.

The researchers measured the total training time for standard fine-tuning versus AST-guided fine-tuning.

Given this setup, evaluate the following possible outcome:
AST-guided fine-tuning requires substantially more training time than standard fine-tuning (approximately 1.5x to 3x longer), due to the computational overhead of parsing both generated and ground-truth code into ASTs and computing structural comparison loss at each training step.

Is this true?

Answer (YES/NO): NO